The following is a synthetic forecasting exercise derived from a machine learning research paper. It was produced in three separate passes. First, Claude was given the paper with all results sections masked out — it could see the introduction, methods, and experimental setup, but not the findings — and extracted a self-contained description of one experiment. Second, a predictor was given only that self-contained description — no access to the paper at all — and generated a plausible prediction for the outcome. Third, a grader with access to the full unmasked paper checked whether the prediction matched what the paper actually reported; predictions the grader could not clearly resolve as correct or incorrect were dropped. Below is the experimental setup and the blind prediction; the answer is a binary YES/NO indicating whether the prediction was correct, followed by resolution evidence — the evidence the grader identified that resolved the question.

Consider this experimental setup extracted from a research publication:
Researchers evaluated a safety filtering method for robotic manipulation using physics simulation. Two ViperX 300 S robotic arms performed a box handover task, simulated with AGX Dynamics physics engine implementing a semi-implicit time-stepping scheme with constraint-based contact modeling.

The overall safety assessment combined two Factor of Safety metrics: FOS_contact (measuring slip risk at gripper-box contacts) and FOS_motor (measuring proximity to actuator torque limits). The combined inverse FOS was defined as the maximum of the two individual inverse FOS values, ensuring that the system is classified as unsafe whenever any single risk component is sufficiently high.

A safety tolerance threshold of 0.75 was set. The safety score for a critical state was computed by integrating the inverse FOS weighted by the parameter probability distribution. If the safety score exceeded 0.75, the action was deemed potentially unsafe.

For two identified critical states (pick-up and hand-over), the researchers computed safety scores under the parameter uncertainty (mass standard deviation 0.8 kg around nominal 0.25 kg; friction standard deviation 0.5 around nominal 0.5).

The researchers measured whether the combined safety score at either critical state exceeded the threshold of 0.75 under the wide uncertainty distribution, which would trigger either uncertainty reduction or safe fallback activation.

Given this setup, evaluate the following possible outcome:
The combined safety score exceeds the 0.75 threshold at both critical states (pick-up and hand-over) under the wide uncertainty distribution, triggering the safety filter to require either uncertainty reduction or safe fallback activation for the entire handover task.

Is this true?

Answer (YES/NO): NO